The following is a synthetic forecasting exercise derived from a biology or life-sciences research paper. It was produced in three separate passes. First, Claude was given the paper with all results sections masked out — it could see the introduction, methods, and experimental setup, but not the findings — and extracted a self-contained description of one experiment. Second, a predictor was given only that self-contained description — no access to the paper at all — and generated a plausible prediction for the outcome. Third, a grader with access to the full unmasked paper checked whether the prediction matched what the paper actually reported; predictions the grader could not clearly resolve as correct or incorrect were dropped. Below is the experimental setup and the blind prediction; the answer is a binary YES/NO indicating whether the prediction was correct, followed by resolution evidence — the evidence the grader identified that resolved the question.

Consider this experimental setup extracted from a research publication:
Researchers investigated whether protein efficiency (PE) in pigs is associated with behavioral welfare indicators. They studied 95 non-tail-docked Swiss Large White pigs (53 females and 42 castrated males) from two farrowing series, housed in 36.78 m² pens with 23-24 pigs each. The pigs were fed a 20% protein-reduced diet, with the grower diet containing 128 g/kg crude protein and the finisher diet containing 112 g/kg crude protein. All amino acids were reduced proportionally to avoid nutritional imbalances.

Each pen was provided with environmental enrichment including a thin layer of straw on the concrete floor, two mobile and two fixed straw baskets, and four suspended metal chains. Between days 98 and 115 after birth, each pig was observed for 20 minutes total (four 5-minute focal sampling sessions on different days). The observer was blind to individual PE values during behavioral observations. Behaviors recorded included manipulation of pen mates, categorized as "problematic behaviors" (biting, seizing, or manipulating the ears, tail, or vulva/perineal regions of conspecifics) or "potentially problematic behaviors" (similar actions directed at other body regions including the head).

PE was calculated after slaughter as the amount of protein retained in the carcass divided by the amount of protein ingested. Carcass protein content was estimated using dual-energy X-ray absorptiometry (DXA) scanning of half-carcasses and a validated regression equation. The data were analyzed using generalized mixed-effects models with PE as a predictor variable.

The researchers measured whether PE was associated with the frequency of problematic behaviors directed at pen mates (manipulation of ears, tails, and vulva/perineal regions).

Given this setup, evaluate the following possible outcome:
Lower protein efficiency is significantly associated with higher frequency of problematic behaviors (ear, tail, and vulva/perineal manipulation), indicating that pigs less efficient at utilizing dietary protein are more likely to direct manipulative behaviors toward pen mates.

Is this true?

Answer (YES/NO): NO